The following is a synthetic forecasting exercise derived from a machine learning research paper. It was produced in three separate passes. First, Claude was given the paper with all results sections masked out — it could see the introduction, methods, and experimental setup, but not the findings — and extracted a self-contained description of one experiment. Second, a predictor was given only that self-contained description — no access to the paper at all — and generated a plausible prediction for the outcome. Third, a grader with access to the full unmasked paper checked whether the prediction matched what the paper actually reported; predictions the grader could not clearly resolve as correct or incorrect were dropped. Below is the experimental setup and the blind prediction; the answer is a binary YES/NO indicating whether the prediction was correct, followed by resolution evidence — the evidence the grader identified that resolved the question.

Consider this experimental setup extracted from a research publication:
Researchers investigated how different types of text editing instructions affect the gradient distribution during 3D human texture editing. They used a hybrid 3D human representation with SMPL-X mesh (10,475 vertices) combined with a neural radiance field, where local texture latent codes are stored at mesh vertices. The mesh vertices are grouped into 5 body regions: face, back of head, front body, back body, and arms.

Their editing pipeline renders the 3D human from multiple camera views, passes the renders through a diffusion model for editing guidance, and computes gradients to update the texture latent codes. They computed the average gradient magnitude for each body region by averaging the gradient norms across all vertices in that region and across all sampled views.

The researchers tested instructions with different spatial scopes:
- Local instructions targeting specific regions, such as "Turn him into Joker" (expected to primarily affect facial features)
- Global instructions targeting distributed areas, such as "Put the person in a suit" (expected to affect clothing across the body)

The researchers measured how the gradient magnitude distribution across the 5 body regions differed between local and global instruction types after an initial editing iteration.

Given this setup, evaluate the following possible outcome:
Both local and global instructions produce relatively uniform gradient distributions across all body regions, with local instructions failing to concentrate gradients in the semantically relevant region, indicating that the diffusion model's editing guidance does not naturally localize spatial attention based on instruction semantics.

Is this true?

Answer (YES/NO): NO